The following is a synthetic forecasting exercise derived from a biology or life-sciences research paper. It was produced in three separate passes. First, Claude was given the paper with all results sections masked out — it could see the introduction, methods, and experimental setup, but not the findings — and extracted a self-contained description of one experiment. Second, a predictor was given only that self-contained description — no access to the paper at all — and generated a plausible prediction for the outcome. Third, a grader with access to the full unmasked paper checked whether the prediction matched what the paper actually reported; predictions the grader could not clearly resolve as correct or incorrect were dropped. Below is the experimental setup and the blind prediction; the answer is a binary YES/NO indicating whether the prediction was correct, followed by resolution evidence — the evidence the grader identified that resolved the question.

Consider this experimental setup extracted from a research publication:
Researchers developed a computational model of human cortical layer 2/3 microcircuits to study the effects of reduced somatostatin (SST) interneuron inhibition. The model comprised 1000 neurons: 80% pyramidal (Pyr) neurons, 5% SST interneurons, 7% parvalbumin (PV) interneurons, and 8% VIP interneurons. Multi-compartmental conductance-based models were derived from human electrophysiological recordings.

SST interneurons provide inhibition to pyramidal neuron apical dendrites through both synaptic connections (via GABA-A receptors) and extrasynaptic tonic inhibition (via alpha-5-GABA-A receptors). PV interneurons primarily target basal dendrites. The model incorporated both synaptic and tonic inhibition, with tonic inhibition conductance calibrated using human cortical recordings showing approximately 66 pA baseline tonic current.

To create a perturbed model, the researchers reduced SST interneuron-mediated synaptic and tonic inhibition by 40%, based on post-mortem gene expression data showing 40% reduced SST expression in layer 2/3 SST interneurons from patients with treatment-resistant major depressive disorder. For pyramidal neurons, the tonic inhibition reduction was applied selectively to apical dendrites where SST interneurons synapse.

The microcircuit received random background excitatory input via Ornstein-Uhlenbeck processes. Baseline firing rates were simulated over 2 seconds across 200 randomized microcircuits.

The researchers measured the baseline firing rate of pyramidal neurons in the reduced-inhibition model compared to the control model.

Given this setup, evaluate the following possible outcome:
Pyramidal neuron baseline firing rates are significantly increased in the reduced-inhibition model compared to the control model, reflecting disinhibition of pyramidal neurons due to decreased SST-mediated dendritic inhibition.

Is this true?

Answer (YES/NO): YES